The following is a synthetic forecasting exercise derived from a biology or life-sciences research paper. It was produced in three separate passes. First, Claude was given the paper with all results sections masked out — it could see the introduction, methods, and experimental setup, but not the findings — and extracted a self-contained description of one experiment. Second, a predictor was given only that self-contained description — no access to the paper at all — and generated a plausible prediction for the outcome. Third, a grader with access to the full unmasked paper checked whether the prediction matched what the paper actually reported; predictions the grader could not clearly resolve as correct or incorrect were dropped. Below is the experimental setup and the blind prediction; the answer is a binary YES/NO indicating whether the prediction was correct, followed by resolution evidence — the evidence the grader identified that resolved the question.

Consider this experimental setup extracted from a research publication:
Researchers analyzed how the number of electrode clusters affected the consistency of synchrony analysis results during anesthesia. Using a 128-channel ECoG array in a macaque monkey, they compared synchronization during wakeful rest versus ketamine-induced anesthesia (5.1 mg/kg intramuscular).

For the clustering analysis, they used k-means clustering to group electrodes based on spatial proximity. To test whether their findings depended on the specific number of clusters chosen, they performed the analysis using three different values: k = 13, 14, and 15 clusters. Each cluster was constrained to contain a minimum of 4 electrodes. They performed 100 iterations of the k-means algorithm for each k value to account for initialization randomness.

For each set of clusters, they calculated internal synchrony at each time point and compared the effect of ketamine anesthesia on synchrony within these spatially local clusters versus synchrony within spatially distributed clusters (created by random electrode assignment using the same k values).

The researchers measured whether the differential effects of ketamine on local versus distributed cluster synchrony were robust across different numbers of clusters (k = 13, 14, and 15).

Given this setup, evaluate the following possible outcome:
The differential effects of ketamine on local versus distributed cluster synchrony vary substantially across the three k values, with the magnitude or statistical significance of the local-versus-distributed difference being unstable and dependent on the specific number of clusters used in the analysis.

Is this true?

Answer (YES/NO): NO